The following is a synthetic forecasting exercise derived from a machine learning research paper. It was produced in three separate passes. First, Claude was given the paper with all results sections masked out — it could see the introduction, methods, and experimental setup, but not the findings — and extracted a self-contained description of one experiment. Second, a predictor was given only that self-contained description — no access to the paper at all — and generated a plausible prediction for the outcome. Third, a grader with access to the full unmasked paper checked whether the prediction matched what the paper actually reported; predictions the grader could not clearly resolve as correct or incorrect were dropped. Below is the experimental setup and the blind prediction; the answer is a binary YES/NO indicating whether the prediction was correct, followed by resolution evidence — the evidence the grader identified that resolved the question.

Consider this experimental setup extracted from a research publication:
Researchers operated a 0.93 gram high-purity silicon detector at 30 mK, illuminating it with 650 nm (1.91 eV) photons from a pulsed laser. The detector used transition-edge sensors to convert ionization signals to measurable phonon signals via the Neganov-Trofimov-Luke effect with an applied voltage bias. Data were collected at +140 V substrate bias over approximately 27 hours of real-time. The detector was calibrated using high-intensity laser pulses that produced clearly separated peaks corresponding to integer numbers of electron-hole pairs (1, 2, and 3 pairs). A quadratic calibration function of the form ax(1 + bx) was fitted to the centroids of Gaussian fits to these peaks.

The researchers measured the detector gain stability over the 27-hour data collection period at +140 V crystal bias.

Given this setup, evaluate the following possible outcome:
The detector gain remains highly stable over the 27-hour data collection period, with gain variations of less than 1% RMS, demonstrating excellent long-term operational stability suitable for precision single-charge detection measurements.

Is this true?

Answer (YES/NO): NO